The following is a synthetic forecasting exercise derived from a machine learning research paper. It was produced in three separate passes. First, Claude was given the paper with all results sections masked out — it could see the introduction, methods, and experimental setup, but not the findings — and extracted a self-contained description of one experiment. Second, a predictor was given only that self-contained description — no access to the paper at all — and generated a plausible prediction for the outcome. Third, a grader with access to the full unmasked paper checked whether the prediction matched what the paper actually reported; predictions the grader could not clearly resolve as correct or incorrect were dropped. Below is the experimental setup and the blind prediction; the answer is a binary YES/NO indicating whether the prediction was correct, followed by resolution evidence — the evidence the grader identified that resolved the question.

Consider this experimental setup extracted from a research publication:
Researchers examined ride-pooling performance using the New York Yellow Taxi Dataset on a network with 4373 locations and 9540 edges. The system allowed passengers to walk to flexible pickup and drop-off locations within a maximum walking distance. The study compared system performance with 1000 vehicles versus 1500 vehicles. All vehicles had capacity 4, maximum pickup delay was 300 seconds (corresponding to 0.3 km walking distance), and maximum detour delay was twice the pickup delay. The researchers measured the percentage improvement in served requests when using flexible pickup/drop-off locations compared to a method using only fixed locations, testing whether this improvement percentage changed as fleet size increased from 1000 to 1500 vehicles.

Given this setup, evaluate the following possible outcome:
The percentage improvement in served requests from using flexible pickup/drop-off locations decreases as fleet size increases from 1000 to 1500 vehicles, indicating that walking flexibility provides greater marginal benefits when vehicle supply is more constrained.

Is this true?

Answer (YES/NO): NO